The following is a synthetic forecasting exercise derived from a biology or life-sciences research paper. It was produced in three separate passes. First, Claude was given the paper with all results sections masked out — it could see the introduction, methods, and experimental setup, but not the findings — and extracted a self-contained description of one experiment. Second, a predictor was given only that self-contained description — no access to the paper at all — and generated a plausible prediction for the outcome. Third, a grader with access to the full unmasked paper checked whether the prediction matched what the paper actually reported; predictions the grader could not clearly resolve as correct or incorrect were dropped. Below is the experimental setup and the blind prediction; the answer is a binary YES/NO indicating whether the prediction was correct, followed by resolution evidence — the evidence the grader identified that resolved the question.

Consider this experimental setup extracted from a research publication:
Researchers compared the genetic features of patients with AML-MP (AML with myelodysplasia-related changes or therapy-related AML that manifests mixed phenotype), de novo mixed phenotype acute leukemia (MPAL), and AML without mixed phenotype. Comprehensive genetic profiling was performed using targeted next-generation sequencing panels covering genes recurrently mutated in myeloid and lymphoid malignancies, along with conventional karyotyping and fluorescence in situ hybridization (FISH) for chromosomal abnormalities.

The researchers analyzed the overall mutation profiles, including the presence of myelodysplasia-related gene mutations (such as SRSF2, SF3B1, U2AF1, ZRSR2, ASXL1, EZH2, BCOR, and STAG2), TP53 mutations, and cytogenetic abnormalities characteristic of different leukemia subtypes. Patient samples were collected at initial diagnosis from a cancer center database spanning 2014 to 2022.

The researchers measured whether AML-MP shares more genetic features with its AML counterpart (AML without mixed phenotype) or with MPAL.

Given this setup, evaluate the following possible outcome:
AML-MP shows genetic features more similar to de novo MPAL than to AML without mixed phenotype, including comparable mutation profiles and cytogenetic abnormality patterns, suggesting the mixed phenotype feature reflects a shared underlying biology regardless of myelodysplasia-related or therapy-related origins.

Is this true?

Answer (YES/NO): NO